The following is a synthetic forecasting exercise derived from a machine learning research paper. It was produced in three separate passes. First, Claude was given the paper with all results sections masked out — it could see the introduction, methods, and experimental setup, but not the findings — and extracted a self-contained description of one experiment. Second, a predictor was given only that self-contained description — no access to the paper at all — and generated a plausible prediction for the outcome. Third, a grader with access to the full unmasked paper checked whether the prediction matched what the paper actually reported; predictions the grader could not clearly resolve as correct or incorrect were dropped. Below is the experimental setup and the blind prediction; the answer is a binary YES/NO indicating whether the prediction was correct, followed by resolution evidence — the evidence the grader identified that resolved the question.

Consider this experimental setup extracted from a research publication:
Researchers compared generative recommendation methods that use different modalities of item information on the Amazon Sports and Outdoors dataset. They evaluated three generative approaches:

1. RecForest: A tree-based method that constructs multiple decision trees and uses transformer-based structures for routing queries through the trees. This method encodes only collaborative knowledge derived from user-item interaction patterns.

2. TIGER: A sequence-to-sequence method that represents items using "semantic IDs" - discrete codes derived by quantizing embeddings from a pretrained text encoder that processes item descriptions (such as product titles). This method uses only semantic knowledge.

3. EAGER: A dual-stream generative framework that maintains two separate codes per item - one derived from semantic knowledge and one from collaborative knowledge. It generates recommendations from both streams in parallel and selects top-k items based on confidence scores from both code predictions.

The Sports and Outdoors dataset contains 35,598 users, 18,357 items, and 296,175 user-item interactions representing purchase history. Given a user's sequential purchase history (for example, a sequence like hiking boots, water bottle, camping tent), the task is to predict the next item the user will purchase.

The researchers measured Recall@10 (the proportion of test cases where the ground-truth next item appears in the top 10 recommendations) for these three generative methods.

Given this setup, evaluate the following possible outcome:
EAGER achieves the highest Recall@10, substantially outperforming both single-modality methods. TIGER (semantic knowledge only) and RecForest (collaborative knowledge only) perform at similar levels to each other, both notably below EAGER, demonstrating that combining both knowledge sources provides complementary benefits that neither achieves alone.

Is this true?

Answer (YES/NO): NO